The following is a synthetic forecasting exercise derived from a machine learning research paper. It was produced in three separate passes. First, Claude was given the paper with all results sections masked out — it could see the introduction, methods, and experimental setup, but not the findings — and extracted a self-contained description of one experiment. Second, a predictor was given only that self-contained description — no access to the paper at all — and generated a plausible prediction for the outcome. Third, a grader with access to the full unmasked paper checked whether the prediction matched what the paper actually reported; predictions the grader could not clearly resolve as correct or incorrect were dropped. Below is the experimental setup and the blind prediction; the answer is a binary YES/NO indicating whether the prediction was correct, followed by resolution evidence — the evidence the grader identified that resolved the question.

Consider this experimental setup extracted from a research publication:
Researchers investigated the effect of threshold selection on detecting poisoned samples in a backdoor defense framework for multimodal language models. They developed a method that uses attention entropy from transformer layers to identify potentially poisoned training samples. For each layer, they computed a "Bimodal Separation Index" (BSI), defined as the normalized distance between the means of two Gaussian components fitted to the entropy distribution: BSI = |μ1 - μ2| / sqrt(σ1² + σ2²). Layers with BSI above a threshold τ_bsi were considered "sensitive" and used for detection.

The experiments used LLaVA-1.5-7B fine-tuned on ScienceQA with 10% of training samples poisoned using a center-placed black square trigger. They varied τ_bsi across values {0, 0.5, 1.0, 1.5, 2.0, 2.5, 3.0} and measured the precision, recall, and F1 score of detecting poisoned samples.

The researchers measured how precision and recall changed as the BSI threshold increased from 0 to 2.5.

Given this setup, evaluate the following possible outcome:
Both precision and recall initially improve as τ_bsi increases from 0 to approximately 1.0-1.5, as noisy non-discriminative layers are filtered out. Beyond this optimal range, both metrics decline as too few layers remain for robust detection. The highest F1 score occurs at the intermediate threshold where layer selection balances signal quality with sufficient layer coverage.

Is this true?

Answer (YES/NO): NO